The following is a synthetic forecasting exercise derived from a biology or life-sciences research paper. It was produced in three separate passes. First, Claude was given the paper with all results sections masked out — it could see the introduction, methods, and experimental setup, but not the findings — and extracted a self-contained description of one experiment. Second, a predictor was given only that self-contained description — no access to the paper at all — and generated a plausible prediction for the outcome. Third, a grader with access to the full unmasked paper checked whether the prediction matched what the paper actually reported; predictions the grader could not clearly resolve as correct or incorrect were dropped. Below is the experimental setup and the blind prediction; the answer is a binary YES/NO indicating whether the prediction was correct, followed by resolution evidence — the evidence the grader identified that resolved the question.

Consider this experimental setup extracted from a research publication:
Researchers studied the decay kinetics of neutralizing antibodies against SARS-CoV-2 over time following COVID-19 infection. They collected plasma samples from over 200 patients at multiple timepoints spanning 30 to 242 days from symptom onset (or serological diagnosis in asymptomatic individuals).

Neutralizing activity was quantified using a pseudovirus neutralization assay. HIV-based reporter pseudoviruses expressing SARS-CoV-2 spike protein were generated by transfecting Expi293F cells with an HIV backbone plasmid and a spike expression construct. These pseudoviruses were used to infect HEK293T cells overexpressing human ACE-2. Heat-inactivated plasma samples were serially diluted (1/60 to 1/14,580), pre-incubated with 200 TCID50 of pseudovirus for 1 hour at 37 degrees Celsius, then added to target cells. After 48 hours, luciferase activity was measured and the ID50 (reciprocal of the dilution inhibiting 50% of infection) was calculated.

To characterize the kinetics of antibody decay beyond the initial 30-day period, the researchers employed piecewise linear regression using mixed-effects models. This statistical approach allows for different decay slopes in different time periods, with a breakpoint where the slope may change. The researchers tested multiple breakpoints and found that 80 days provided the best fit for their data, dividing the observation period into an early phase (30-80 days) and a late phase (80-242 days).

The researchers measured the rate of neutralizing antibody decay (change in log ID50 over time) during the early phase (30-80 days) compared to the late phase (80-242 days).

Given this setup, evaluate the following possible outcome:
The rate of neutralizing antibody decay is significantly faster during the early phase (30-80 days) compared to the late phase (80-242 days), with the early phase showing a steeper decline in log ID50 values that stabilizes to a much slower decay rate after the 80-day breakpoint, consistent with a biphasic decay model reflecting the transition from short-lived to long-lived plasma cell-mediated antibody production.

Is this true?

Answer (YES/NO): YES